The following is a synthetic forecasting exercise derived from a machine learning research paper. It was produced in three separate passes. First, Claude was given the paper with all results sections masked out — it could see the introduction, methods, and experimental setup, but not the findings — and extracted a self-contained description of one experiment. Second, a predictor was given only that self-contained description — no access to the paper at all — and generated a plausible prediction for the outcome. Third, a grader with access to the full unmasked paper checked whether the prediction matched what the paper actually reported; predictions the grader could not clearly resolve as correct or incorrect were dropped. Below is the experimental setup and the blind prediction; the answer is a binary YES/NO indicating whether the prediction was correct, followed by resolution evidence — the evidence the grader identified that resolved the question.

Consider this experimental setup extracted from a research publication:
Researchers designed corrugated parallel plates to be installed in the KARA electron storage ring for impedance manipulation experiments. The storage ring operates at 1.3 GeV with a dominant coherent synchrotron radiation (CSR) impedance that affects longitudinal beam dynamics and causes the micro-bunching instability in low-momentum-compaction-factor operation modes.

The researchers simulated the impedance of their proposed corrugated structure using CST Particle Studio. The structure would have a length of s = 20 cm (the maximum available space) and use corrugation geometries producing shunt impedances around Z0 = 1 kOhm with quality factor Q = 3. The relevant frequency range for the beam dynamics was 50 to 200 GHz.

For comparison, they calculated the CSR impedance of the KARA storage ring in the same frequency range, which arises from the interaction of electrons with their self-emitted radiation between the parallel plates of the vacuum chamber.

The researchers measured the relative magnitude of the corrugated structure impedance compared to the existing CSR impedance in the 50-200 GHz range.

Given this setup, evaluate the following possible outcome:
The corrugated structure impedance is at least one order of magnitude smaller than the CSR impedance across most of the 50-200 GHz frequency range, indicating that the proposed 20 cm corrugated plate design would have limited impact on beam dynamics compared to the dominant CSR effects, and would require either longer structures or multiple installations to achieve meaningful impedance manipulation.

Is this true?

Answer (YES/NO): NO